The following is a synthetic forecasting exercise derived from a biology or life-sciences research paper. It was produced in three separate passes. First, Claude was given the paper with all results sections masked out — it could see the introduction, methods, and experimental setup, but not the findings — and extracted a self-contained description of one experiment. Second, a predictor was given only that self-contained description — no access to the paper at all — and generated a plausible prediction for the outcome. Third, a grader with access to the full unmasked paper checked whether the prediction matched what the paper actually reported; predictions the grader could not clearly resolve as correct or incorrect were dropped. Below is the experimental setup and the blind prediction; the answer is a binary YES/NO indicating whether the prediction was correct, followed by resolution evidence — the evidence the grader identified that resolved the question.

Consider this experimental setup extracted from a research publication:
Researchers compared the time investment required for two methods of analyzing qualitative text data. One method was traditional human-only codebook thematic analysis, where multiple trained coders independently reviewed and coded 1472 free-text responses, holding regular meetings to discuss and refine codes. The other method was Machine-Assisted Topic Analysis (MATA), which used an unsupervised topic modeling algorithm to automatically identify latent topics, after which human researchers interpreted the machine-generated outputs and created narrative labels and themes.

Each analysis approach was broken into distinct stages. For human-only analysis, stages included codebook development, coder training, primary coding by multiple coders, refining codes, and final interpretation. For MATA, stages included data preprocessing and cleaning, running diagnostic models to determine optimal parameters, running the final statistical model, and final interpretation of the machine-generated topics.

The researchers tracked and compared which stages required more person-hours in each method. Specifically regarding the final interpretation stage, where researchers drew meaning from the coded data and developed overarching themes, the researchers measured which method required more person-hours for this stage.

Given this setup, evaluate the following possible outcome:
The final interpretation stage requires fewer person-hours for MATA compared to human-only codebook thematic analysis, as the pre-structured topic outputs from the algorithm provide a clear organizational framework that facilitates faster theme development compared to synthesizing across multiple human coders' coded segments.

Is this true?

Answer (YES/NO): NO